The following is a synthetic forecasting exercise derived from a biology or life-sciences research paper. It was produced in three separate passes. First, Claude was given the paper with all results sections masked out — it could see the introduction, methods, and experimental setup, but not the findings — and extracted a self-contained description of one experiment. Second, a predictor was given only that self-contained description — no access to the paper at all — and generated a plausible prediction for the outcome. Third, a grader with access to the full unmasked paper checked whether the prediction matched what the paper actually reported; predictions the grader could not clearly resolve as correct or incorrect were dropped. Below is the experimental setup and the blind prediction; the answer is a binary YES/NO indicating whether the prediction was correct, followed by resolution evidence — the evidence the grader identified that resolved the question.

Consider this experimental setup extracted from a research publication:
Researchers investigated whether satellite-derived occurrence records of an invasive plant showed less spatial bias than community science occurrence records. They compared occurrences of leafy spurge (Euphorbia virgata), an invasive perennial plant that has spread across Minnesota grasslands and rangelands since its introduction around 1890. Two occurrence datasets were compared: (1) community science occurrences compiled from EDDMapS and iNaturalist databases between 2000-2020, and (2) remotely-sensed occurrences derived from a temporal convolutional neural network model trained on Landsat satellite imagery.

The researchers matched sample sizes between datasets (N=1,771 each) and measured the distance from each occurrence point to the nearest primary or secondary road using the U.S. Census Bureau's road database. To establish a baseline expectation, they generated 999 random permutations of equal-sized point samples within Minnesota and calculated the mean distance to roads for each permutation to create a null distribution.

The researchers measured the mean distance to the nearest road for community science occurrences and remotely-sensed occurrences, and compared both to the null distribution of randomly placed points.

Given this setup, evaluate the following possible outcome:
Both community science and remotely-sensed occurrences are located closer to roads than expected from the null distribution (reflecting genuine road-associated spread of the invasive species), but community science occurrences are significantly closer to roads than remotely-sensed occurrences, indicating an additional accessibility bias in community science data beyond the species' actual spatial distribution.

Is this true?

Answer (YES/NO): YES